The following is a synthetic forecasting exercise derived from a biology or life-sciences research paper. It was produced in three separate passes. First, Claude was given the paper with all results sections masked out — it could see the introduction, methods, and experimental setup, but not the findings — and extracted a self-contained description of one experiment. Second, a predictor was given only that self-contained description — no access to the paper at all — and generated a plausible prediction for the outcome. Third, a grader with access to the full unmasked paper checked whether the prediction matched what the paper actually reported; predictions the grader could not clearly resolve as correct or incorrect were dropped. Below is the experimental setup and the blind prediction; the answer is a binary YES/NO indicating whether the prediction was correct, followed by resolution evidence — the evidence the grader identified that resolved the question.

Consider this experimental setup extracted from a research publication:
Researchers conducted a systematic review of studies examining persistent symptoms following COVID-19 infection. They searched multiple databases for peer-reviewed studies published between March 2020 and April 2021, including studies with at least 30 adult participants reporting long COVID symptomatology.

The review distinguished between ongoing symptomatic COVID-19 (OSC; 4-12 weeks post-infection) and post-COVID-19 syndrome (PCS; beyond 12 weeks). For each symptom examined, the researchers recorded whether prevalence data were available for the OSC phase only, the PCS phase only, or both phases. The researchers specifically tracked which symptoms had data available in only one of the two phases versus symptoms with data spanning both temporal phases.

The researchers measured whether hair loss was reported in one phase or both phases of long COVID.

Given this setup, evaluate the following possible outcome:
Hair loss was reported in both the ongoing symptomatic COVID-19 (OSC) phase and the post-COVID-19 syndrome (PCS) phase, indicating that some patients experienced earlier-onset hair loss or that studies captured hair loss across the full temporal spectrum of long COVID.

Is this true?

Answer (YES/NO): NO